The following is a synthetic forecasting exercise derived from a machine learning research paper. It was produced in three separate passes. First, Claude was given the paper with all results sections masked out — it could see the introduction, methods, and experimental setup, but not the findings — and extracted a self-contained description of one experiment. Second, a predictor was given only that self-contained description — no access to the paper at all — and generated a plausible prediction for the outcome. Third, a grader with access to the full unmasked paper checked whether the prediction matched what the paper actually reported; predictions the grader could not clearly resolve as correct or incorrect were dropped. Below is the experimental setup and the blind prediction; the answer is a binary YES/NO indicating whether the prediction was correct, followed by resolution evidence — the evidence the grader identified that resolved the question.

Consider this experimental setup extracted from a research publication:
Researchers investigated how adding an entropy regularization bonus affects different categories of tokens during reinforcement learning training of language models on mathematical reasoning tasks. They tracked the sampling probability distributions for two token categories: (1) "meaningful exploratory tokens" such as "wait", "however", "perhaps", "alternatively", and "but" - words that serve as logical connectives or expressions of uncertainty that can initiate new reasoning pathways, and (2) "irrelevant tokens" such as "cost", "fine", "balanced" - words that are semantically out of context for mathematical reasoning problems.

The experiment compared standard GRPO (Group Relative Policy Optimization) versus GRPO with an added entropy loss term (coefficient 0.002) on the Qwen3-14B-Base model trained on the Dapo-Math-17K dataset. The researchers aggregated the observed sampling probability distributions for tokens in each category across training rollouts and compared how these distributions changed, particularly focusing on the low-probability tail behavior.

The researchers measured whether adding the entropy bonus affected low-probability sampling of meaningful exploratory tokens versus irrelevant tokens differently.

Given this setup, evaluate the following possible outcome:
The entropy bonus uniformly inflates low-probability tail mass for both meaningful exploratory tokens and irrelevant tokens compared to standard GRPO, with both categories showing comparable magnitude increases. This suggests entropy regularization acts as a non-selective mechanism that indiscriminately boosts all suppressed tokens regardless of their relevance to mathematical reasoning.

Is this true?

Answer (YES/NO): NO